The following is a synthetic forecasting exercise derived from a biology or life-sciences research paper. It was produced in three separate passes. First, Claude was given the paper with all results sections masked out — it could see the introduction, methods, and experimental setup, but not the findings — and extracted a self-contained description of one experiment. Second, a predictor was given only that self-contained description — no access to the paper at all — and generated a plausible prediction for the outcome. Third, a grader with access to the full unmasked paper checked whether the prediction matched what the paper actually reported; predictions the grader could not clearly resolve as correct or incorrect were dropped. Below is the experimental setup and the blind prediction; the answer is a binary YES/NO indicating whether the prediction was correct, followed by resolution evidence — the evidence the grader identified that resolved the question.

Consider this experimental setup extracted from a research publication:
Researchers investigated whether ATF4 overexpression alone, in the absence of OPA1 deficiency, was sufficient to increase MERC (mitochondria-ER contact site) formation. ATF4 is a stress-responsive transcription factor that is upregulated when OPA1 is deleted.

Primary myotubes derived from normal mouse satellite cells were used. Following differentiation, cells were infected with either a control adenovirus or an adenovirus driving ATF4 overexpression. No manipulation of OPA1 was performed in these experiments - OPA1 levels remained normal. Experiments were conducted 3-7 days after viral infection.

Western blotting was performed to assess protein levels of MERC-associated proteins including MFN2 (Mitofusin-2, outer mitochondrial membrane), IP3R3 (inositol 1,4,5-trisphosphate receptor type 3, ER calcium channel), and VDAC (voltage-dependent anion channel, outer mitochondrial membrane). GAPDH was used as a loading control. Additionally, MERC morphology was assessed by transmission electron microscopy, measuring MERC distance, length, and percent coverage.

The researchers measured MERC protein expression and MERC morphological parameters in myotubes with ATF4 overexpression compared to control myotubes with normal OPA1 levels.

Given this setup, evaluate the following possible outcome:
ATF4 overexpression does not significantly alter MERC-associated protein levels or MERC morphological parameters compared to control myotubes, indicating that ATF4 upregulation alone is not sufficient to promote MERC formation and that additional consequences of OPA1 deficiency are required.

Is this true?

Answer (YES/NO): NO